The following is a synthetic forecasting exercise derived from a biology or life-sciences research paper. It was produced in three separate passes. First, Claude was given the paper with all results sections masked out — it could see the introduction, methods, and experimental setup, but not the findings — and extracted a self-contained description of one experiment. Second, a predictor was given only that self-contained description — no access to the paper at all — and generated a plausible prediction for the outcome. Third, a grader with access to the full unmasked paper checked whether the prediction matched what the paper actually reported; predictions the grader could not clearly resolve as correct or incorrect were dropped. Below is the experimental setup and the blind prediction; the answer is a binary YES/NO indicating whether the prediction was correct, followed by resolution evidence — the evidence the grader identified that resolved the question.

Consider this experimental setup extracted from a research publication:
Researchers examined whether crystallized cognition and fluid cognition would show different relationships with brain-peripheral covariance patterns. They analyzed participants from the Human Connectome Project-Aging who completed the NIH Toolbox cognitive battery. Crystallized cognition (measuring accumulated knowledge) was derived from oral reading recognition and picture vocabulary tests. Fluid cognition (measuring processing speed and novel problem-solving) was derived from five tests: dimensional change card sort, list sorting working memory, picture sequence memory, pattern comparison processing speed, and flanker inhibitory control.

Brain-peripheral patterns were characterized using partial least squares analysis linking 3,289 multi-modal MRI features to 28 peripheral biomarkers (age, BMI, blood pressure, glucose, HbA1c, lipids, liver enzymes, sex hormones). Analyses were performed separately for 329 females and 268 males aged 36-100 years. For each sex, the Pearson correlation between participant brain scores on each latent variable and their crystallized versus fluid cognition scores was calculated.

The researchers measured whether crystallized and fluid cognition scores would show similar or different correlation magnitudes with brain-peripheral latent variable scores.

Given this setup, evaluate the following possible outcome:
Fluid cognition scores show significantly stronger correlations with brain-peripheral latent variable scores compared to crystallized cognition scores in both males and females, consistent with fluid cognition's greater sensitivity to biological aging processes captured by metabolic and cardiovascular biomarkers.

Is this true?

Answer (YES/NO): YES